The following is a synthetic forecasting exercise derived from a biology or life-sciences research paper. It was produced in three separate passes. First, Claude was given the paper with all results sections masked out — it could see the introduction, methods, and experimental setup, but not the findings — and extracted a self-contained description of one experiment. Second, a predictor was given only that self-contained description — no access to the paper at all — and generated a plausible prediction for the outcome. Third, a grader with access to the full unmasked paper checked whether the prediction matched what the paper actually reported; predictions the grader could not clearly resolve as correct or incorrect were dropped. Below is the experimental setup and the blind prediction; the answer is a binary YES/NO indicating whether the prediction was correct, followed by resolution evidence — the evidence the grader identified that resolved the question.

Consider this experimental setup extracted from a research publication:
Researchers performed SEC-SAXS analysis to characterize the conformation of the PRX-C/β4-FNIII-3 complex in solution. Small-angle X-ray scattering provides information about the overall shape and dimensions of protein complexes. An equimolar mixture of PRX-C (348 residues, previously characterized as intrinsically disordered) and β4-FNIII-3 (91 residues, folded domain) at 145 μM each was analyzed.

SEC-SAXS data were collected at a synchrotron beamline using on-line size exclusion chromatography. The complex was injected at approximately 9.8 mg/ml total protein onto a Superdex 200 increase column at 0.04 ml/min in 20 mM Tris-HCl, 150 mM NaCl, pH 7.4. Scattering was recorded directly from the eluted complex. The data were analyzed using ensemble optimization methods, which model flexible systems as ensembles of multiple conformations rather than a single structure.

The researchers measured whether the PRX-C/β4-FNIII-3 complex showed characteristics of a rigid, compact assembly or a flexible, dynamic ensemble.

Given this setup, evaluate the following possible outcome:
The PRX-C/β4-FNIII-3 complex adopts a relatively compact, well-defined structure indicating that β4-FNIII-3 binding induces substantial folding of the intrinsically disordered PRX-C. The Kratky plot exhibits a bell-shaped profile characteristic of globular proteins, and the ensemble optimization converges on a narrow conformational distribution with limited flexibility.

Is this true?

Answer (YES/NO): NO